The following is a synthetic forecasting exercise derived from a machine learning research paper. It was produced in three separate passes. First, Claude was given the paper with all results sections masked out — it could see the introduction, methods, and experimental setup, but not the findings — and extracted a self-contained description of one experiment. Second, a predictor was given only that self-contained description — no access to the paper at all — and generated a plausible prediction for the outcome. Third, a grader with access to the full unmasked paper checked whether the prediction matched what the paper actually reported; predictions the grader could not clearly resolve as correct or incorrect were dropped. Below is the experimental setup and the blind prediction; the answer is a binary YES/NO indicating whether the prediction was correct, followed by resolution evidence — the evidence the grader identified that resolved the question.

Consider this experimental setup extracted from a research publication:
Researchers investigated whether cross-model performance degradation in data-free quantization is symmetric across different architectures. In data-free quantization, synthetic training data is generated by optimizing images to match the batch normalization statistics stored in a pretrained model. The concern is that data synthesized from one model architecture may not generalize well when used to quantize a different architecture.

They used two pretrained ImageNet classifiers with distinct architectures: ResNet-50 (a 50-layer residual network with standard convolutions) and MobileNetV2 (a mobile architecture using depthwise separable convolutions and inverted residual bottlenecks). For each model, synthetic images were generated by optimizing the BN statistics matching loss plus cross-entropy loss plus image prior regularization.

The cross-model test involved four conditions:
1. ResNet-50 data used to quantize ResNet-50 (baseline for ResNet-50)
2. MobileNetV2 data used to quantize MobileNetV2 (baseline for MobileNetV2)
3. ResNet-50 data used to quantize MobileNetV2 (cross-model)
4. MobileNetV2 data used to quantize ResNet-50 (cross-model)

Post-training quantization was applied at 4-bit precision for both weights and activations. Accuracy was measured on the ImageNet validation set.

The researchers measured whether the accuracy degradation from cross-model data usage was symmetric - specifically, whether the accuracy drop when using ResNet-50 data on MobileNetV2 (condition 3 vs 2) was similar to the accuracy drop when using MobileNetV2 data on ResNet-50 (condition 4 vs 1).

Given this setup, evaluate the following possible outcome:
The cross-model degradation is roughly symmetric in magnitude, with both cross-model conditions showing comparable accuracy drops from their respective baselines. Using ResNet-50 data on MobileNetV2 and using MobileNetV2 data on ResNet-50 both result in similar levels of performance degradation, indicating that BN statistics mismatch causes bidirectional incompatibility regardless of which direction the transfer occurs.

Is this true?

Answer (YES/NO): YES